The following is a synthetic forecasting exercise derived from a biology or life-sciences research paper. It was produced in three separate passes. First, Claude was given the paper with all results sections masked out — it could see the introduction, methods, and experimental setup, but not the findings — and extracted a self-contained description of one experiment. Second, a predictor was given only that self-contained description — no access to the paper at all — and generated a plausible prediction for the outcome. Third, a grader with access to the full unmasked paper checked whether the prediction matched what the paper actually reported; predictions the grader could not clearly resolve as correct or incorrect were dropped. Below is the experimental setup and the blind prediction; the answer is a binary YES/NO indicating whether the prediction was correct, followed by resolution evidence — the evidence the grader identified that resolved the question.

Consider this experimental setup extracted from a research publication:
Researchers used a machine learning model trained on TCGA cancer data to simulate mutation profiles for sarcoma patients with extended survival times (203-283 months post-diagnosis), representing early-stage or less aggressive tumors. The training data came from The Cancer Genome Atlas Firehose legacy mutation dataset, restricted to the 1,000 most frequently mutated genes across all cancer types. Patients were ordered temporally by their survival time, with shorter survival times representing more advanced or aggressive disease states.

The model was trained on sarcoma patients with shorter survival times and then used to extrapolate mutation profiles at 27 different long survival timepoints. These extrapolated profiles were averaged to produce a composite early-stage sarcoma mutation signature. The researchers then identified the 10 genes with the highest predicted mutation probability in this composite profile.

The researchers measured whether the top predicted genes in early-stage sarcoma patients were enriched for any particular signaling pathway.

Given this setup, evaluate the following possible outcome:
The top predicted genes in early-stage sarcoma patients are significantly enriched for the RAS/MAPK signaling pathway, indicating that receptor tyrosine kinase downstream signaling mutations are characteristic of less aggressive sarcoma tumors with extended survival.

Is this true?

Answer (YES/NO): NO